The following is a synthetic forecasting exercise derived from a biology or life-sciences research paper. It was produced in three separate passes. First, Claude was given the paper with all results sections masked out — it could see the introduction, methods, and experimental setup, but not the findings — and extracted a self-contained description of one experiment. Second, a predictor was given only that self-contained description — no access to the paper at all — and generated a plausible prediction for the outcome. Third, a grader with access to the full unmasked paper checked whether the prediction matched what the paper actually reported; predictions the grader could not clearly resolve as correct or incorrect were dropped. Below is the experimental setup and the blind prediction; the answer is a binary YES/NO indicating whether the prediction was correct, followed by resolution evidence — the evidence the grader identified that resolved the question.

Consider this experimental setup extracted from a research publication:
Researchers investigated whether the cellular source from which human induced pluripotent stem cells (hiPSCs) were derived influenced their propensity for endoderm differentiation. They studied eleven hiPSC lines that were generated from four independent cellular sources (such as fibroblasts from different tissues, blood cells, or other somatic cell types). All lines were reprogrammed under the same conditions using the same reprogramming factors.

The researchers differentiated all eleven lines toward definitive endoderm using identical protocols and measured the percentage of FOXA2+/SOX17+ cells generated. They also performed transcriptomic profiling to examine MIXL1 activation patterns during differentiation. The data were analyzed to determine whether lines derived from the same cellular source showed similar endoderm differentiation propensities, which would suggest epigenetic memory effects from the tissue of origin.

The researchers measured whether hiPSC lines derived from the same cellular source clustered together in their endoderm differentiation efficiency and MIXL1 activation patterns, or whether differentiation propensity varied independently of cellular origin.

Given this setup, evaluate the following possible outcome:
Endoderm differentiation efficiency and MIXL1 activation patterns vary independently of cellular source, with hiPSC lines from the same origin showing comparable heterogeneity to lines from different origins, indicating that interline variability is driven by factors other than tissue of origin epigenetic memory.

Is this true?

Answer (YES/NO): NO